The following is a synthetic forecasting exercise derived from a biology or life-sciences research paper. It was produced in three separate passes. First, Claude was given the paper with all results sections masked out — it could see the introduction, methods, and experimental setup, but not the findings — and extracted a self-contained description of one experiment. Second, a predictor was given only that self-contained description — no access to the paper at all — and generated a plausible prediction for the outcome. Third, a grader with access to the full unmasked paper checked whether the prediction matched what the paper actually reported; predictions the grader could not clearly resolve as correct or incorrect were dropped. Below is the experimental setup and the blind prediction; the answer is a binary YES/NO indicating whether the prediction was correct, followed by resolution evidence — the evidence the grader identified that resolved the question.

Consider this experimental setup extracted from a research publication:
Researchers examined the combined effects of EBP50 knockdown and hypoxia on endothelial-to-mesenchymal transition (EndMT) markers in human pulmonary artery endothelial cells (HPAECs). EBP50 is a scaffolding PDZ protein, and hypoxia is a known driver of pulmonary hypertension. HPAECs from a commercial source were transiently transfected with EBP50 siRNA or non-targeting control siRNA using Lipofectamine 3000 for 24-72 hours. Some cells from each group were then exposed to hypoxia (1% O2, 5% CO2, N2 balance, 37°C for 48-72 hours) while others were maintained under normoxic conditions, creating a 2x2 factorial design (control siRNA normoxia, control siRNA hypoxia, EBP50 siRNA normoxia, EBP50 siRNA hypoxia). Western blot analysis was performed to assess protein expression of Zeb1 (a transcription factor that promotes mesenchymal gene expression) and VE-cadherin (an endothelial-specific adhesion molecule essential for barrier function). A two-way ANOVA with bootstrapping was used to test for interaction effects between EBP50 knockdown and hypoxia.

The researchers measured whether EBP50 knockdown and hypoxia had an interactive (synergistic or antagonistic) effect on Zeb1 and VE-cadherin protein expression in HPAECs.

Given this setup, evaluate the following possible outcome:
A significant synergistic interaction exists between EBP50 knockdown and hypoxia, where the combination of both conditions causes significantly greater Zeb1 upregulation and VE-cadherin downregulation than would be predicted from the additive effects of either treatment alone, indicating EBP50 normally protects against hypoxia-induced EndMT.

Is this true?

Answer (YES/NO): NO